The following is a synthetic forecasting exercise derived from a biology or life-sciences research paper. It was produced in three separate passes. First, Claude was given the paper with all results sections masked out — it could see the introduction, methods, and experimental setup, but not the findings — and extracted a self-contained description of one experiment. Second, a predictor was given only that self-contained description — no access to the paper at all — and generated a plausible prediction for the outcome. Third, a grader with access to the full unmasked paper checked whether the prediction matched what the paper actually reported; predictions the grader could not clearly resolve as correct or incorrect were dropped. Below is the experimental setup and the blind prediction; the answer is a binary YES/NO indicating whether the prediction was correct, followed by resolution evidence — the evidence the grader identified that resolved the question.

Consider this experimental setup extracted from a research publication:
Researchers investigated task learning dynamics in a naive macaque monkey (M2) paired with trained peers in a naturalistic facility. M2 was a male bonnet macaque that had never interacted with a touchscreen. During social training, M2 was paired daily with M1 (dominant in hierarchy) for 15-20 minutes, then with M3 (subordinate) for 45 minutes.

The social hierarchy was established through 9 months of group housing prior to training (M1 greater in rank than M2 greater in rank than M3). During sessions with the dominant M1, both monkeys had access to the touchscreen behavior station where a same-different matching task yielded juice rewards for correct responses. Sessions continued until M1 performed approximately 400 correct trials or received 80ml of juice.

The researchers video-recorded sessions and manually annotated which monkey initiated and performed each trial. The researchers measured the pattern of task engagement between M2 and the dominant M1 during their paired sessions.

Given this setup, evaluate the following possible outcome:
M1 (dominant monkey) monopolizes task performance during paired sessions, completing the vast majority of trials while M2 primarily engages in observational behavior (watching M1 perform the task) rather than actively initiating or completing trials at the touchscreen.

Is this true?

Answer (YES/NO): YES